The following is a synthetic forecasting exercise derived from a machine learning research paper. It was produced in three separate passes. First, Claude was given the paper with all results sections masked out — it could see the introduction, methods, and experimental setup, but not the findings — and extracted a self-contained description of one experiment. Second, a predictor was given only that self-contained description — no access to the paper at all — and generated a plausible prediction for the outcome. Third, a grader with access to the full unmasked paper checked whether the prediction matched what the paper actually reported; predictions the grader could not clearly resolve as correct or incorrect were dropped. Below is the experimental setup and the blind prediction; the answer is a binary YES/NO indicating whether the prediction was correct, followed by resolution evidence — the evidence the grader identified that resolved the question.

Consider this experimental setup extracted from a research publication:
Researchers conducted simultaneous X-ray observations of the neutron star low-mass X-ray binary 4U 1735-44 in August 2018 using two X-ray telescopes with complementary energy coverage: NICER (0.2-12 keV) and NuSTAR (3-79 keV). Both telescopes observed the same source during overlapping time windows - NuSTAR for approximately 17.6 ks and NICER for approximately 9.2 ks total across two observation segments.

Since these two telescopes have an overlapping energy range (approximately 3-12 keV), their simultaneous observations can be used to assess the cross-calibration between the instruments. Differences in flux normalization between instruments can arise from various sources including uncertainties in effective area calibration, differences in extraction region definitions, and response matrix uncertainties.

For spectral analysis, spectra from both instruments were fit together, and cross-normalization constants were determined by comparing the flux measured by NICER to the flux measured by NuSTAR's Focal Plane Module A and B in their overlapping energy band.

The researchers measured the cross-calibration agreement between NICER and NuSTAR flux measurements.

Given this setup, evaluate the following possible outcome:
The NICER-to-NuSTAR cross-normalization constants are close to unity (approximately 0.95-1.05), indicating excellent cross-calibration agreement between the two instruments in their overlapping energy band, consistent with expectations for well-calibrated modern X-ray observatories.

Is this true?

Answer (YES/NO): YES